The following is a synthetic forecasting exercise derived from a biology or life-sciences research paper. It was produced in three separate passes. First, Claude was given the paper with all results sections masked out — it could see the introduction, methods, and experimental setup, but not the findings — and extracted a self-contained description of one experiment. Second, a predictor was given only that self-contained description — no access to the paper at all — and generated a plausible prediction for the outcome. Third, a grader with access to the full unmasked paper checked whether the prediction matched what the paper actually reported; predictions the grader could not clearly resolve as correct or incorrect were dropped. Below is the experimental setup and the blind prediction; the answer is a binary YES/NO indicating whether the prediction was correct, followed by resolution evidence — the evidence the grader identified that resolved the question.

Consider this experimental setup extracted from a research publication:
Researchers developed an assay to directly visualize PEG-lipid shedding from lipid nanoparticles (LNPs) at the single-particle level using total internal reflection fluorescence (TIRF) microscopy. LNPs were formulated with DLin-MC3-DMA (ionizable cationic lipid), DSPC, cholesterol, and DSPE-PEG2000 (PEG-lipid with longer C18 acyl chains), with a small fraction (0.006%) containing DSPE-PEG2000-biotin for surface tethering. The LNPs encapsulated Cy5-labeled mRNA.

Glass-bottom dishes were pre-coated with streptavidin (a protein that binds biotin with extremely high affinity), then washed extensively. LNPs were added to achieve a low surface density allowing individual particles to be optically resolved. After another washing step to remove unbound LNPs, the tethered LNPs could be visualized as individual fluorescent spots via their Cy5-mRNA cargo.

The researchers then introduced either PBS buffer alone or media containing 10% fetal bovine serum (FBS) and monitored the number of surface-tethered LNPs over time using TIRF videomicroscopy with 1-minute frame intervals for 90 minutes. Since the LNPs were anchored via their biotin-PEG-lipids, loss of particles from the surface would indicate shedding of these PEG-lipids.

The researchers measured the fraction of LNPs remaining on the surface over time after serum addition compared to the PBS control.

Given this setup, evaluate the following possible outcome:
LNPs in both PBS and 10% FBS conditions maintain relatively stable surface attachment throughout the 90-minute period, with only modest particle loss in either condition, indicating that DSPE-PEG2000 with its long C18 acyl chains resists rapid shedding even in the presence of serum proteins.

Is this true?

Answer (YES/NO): NO